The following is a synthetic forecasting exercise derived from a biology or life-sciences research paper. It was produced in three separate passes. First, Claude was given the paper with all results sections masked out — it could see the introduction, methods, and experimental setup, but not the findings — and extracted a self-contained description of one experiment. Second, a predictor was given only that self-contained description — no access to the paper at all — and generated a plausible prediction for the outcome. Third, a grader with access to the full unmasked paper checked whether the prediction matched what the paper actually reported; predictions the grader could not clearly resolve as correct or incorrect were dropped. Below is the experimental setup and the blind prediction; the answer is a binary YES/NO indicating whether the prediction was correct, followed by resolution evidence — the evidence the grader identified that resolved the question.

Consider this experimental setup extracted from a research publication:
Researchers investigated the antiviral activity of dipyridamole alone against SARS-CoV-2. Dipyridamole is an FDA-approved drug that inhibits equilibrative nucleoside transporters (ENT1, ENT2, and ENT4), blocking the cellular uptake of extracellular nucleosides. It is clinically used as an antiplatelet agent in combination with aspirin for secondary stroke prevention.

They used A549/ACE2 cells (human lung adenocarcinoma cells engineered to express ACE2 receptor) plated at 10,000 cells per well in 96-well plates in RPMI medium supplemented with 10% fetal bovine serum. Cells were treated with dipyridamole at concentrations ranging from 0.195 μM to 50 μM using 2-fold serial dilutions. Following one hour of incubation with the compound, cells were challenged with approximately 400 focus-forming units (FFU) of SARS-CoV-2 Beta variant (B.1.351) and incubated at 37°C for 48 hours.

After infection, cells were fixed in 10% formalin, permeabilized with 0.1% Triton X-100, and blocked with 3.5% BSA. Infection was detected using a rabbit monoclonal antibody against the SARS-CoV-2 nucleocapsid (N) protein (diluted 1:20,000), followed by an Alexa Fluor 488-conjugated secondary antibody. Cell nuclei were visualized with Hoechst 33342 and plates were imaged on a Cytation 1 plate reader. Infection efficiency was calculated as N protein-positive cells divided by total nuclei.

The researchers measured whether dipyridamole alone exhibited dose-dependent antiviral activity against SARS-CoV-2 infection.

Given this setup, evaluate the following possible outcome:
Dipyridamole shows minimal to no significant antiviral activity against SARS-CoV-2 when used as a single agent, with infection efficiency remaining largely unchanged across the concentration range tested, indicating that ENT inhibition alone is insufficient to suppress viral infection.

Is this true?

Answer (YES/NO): YES